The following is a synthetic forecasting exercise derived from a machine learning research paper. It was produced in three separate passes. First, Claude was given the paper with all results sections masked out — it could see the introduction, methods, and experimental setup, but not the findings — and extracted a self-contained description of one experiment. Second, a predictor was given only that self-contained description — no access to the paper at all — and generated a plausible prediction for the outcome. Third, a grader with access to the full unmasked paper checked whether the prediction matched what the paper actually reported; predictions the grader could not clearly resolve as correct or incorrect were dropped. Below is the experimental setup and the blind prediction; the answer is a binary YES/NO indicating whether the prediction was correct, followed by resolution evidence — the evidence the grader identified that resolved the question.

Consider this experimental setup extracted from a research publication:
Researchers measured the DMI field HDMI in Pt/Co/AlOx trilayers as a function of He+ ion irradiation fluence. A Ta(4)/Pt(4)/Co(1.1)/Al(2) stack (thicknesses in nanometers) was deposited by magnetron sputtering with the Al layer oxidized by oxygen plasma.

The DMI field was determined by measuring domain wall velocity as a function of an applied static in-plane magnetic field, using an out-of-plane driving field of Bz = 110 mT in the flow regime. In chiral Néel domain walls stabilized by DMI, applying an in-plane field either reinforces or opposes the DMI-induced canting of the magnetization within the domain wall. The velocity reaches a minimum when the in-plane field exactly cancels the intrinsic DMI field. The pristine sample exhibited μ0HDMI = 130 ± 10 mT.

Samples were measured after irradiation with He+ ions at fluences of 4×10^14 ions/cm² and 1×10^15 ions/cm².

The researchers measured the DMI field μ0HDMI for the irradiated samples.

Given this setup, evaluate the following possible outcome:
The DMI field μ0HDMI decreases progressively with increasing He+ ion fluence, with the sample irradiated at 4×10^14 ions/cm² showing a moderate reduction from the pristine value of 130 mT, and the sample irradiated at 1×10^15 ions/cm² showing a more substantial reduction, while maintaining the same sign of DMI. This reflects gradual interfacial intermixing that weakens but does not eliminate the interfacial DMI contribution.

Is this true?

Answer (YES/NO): NO